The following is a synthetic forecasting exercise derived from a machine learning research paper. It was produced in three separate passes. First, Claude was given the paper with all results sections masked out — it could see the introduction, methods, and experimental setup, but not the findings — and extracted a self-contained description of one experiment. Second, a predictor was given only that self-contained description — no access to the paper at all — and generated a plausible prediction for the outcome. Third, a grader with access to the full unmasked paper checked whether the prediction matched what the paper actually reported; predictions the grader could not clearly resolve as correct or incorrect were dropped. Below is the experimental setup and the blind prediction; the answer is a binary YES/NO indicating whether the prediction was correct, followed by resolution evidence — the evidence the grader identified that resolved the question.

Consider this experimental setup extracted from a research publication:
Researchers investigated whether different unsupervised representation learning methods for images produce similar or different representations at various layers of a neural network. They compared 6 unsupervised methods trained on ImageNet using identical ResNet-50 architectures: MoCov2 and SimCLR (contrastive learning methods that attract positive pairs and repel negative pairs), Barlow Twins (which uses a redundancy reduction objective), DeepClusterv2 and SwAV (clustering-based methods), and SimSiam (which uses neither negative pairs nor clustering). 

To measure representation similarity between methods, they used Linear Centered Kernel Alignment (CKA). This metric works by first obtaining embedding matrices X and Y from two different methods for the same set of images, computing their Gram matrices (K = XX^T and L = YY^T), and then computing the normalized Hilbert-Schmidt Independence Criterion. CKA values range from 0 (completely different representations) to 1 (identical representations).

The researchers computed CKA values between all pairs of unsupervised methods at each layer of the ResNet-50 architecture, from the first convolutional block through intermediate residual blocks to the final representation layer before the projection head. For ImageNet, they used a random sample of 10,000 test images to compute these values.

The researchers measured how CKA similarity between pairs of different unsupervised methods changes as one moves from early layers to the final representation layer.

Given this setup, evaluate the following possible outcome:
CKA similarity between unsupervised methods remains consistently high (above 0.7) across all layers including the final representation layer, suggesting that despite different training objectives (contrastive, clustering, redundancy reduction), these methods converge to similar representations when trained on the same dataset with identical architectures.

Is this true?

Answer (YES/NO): NO